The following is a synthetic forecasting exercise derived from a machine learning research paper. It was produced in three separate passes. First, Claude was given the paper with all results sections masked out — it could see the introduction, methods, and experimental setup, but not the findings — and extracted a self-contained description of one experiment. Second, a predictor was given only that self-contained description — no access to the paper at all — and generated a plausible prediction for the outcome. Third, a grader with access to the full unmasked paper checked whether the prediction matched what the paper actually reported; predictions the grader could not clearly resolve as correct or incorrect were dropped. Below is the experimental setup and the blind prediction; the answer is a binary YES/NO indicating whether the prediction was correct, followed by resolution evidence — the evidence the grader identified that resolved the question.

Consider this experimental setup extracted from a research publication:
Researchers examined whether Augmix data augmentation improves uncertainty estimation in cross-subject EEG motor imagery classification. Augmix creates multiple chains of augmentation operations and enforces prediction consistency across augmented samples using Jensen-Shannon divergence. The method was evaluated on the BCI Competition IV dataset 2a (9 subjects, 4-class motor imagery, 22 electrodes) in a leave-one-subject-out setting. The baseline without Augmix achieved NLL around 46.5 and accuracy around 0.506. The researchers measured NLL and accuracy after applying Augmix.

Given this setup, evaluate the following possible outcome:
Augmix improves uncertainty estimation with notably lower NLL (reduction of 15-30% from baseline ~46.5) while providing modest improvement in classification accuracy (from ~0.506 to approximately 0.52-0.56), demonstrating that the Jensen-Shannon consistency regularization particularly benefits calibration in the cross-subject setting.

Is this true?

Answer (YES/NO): YES